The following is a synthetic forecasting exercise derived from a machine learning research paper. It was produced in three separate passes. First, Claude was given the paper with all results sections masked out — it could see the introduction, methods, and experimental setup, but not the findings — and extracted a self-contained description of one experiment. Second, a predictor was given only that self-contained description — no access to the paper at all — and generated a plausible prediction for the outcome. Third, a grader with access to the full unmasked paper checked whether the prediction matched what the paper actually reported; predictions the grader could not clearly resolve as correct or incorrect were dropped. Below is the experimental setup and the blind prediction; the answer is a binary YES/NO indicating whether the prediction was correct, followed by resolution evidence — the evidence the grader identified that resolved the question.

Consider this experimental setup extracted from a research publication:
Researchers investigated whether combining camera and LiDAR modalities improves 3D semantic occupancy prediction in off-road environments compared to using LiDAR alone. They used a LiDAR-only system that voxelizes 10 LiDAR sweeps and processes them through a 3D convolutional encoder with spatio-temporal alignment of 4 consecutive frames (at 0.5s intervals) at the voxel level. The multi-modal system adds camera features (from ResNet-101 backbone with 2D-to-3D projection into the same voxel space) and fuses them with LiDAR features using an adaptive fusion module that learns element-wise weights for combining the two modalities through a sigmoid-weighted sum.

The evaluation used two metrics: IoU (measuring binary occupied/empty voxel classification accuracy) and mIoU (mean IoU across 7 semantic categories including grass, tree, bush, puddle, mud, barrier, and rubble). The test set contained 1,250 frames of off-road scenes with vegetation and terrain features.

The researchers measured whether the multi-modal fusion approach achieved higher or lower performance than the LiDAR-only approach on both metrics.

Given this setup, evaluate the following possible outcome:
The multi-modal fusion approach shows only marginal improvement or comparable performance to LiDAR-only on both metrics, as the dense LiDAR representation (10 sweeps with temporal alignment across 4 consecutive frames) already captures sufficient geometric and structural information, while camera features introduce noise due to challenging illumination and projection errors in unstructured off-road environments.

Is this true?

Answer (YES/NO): NO